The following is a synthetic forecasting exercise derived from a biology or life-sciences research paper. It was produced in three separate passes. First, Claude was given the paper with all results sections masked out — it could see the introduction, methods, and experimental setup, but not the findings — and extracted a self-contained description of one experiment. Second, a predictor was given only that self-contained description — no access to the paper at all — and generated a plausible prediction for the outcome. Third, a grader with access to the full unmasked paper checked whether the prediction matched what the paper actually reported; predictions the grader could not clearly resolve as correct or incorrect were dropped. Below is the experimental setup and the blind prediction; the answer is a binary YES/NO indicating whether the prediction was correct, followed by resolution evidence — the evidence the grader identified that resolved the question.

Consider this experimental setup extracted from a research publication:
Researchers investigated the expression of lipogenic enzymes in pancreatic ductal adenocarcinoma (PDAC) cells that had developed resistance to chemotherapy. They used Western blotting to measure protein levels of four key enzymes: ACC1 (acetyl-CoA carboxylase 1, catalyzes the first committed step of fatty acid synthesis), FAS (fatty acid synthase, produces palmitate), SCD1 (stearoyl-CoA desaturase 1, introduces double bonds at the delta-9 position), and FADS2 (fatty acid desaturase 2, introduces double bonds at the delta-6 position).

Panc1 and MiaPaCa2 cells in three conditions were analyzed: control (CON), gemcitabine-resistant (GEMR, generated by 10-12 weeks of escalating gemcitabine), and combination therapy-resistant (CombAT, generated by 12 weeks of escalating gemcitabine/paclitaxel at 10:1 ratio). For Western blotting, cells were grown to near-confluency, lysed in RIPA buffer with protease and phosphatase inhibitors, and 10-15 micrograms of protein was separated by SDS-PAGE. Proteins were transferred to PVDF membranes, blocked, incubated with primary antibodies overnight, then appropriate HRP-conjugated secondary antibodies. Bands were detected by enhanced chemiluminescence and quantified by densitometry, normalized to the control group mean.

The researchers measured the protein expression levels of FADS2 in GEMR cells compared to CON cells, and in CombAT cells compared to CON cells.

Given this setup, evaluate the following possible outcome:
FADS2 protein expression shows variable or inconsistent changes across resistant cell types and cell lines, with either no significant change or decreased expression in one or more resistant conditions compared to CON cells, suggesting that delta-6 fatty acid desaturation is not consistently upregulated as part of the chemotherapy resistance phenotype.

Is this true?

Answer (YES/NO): YES